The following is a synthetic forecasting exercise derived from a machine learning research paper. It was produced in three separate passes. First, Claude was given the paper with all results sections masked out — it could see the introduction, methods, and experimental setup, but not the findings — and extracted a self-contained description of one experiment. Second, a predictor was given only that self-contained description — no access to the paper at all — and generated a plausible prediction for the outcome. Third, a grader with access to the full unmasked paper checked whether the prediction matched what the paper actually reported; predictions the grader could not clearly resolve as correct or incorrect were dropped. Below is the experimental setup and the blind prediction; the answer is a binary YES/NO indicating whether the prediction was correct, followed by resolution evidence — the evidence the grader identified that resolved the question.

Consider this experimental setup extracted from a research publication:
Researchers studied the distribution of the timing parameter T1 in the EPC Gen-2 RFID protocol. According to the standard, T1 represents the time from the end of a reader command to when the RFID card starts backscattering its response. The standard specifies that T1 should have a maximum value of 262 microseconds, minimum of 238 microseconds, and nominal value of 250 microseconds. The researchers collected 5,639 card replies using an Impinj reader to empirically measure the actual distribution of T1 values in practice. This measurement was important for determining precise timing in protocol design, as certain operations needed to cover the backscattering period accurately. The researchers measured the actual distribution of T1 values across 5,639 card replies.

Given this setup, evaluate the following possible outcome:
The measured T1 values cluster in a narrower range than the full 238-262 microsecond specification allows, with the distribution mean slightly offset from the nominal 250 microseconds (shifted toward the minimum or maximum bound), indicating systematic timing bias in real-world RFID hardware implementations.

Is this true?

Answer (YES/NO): YES